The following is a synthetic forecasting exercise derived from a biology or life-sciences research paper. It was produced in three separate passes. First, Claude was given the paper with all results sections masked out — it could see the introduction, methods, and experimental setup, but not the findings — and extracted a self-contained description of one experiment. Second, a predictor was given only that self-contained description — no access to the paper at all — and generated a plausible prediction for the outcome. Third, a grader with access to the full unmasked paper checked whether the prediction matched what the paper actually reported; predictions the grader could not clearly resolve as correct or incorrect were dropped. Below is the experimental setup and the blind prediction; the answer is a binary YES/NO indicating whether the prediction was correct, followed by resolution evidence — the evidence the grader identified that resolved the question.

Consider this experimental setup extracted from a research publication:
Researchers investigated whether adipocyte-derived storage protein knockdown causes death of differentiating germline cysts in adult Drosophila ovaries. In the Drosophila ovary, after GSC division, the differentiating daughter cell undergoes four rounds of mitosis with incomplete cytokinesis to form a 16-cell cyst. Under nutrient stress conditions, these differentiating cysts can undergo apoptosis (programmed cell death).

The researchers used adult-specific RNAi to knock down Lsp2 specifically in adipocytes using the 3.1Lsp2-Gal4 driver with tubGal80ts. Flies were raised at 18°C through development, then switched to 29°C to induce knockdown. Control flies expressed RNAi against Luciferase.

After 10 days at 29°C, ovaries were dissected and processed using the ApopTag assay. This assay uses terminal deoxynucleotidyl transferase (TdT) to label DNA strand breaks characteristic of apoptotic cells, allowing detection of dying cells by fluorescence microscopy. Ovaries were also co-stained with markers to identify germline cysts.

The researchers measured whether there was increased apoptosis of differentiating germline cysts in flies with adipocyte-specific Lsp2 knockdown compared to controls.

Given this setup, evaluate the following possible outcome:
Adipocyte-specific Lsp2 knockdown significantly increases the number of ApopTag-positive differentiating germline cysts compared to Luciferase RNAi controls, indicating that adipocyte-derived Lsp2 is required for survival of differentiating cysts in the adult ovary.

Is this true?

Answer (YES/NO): NO